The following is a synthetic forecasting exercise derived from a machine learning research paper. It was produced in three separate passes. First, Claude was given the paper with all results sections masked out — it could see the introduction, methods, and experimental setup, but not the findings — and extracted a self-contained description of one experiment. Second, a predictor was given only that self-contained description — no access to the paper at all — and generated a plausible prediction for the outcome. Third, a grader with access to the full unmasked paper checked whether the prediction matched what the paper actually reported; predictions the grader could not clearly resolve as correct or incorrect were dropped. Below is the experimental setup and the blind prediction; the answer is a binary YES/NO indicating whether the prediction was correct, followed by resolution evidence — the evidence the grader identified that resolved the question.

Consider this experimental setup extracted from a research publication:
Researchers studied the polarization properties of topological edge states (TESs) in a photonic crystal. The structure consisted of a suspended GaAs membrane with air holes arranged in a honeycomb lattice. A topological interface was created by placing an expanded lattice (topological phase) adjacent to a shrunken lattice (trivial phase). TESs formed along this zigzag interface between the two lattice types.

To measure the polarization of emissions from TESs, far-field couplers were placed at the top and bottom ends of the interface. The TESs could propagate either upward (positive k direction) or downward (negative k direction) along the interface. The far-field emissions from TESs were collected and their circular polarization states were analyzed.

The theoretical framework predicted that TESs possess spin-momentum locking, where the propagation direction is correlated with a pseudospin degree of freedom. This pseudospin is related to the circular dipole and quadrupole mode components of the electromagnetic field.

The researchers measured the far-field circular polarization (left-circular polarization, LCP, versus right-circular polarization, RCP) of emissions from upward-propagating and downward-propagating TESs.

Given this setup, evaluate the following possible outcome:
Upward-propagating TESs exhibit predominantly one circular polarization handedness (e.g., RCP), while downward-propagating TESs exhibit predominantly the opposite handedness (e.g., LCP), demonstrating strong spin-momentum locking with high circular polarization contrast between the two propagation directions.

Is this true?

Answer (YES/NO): YES